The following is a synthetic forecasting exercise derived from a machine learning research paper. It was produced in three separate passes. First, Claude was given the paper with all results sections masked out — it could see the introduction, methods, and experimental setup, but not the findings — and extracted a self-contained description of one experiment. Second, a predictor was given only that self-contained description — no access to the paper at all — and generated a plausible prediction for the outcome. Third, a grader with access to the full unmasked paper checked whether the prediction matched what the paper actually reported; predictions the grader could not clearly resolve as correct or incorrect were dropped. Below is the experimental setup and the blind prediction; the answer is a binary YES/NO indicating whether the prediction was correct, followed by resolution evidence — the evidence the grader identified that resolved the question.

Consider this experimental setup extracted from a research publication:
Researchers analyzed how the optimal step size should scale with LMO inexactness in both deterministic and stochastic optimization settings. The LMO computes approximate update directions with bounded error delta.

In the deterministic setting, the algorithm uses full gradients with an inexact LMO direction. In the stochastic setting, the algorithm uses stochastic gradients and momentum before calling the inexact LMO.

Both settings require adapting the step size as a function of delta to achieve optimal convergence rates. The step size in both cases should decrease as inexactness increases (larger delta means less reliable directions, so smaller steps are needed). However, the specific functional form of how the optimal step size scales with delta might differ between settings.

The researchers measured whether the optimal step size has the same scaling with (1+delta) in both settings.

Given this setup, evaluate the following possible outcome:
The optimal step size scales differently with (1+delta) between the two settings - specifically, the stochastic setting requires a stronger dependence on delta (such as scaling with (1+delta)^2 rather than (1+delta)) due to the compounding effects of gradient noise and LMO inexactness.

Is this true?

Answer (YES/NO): NO